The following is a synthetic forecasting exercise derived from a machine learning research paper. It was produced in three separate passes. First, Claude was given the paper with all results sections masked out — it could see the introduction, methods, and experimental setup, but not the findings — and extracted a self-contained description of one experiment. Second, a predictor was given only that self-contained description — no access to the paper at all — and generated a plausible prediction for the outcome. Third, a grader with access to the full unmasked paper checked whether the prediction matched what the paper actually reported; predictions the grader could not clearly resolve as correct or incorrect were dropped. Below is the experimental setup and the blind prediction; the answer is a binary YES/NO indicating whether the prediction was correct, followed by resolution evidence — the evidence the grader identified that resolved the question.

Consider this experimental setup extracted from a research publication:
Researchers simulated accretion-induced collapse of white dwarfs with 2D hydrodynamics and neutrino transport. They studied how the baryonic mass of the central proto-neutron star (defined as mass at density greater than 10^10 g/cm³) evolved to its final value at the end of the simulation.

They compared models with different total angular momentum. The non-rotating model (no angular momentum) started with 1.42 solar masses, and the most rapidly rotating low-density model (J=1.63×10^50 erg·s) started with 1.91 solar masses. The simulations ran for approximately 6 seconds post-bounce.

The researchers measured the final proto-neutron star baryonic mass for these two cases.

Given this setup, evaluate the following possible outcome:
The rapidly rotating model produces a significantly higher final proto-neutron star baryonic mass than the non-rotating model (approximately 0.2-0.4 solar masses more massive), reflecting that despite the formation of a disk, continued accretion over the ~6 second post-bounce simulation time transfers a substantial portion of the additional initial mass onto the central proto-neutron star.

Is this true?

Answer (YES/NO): NO